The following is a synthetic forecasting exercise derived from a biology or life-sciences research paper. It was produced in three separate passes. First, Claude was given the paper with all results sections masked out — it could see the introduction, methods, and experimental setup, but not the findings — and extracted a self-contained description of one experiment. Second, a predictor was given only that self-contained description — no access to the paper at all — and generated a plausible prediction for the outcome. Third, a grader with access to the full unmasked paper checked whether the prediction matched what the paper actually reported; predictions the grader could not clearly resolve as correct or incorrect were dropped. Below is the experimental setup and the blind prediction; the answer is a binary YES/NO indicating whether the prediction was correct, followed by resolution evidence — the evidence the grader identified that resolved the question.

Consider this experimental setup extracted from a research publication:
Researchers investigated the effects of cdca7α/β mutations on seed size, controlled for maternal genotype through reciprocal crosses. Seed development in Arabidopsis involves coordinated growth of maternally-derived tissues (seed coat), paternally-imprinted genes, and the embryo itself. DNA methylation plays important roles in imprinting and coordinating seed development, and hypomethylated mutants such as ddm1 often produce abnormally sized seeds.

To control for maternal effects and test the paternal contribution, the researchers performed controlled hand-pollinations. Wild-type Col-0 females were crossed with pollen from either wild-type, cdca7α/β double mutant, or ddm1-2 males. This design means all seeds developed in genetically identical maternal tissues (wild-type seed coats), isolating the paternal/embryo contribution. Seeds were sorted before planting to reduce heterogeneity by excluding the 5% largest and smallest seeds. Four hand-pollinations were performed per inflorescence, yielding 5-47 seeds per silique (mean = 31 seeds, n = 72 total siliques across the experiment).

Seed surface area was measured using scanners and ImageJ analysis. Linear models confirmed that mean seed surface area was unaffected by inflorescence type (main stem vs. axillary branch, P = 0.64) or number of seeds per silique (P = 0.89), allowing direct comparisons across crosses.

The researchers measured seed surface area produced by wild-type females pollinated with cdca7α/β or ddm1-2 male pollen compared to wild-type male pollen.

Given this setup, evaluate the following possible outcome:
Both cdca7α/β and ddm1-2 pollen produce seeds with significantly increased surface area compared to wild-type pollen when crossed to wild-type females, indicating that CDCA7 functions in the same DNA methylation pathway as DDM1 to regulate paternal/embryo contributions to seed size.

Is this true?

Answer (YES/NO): NO